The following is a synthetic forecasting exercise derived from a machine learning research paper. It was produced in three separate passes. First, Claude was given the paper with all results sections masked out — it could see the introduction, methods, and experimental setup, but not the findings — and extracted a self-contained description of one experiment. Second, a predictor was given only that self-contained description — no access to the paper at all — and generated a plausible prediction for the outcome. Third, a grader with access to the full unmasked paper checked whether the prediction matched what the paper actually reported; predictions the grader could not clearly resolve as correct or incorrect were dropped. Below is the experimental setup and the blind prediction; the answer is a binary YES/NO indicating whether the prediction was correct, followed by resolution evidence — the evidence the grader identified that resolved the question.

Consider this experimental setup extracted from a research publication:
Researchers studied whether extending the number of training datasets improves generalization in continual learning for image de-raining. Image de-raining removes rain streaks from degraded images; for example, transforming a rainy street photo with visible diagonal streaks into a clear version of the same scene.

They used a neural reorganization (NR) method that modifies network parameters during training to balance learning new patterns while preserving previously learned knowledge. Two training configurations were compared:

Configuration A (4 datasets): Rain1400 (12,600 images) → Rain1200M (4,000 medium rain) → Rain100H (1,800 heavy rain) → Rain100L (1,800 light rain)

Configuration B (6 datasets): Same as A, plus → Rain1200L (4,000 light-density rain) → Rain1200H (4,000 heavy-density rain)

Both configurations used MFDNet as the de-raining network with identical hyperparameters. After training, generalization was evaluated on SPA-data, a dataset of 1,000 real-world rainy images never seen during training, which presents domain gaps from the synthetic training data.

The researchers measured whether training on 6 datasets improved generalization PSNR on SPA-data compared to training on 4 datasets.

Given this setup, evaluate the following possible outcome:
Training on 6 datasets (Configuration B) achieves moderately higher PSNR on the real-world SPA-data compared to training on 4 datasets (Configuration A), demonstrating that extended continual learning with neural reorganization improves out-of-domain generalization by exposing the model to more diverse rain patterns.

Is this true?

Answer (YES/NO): NO